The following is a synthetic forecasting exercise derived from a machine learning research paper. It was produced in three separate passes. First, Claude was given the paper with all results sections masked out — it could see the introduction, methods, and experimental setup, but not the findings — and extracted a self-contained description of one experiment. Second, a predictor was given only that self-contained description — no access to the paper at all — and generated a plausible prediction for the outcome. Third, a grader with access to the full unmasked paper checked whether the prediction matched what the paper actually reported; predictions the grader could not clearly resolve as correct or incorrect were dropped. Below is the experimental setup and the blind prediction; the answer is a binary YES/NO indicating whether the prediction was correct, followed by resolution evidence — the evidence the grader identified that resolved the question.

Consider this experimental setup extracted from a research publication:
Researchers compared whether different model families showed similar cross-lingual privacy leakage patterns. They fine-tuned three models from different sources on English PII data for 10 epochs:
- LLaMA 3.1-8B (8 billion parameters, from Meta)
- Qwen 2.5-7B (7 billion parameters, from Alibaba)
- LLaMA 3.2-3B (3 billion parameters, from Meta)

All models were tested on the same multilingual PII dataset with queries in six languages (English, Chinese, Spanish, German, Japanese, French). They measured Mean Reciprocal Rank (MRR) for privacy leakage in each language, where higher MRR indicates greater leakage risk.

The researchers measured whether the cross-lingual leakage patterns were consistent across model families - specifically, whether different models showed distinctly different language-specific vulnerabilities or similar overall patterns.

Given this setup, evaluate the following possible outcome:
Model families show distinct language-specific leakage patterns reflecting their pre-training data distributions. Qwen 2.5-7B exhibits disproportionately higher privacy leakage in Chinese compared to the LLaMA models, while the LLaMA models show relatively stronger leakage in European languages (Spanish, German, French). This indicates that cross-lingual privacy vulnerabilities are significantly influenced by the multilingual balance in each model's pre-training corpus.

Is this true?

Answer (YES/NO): NO